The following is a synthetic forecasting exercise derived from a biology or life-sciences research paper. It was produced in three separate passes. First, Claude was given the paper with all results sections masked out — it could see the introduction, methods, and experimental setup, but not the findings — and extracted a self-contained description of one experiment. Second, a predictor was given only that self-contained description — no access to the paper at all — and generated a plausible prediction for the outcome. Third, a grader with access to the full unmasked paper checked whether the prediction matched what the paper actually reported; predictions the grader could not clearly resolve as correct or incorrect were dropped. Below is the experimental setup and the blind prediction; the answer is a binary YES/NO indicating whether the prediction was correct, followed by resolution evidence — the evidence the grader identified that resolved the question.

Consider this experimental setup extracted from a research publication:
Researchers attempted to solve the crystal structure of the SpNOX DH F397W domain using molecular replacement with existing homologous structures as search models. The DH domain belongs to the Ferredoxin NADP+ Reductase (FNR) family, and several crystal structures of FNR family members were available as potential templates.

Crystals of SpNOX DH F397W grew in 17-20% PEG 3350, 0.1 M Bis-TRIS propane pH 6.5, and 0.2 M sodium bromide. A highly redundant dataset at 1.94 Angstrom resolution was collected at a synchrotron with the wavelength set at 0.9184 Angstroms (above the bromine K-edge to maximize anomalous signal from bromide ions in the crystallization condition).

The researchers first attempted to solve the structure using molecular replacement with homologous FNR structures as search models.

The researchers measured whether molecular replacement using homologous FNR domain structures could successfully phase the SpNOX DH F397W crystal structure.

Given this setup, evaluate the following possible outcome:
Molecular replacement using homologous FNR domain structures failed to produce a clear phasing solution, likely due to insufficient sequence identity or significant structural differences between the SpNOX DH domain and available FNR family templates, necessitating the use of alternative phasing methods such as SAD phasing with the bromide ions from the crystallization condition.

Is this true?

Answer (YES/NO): YES